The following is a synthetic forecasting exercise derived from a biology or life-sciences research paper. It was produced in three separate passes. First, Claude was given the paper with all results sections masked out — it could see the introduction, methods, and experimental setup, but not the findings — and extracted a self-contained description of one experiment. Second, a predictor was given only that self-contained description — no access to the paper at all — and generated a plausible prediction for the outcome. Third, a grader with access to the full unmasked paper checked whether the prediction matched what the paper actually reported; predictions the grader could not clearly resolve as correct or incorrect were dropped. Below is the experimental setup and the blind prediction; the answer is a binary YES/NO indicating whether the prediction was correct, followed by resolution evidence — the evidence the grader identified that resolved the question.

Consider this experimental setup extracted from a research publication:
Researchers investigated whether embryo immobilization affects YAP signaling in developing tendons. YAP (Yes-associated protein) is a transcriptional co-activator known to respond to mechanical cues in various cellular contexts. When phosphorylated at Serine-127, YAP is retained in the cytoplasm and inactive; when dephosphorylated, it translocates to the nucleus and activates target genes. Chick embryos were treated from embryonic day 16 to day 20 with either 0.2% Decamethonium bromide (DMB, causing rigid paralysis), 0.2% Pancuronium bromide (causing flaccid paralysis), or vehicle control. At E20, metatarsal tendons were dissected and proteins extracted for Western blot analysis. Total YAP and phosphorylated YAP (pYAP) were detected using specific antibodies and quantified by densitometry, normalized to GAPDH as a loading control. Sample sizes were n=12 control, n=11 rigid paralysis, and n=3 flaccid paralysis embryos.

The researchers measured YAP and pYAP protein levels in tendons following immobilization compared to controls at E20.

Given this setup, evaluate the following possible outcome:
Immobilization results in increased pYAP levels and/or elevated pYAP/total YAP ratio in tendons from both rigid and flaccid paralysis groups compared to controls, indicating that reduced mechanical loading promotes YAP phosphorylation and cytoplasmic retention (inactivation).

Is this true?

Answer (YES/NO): NO